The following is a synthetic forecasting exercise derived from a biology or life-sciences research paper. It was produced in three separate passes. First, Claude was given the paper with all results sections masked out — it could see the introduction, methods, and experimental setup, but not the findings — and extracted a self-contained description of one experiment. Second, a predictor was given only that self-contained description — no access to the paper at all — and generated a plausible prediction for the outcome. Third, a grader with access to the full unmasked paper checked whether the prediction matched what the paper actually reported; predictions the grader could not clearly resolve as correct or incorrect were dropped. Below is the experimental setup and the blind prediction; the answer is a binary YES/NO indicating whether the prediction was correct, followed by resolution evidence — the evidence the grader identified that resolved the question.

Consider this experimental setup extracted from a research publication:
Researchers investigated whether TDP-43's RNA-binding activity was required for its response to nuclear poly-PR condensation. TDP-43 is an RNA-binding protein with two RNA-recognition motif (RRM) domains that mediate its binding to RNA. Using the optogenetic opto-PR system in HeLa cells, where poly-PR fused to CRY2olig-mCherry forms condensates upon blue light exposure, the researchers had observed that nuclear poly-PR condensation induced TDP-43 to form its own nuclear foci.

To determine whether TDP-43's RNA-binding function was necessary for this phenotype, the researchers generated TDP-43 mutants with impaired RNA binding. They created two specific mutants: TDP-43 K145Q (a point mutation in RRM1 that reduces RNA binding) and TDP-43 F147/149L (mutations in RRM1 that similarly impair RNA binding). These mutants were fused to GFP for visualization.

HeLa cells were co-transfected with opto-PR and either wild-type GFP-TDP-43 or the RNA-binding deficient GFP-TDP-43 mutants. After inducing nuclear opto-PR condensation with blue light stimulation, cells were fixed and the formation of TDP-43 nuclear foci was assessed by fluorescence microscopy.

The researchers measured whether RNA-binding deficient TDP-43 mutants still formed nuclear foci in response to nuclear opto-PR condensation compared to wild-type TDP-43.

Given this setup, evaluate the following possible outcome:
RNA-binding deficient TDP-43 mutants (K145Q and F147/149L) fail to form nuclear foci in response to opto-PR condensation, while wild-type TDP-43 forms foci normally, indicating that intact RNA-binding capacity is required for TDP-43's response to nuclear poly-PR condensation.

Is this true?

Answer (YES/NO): NO